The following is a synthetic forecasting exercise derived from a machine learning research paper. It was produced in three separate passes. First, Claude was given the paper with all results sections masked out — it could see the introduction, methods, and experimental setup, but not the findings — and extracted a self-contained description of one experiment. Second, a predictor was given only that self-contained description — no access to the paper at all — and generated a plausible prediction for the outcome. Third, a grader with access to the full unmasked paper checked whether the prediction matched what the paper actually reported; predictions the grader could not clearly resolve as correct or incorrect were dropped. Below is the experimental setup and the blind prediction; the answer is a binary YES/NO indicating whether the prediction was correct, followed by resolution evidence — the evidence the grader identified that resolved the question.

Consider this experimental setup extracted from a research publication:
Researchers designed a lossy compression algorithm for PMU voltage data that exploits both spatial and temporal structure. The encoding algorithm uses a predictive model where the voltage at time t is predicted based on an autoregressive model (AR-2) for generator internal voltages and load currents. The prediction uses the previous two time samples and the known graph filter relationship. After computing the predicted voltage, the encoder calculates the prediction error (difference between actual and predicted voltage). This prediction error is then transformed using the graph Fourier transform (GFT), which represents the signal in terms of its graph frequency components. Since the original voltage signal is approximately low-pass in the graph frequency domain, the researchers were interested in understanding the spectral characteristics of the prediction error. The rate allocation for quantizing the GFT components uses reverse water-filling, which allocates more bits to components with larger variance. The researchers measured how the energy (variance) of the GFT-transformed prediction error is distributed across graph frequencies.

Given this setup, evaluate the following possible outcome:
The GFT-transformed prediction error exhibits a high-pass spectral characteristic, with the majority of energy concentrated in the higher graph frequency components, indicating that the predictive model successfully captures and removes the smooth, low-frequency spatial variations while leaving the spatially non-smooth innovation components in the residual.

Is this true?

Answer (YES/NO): NO